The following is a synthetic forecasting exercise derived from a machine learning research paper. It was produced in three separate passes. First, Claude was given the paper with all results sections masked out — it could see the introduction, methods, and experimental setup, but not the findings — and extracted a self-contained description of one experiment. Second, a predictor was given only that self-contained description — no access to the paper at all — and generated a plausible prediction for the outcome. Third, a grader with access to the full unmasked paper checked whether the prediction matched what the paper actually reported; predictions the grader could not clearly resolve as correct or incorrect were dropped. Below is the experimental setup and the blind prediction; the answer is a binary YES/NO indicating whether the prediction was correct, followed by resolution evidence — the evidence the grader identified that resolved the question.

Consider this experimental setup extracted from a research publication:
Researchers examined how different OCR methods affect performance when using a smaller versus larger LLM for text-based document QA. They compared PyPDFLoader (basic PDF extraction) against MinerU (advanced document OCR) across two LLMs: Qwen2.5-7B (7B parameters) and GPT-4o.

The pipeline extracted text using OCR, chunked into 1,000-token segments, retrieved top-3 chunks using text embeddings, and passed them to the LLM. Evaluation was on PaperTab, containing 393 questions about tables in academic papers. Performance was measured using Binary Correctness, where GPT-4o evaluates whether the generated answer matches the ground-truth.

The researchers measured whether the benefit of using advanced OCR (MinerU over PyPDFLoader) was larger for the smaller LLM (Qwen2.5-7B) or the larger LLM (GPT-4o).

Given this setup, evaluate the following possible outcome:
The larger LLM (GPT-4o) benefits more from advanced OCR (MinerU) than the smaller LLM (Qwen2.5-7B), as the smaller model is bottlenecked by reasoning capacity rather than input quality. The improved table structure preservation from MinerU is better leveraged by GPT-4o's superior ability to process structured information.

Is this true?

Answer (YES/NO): YES